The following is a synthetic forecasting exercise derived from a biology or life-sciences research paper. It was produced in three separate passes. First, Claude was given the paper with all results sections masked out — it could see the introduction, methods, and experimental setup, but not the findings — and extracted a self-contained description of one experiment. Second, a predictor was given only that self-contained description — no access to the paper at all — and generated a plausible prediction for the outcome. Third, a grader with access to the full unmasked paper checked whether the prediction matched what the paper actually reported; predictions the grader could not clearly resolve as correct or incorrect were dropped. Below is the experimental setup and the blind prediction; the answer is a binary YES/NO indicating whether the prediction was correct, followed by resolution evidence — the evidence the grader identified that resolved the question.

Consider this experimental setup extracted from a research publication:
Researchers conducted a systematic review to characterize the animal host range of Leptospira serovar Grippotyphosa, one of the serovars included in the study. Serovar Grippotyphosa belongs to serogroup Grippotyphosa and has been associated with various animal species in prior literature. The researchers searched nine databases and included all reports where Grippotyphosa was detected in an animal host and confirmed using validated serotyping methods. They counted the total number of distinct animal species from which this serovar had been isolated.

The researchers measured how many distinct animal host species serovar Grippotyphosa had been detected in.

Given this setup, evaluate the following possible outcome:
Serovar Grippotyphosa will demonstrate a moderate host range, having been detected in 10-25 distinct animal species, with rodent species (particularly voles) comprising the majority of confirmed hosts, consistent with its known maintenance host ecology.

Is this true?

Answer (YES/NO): NO